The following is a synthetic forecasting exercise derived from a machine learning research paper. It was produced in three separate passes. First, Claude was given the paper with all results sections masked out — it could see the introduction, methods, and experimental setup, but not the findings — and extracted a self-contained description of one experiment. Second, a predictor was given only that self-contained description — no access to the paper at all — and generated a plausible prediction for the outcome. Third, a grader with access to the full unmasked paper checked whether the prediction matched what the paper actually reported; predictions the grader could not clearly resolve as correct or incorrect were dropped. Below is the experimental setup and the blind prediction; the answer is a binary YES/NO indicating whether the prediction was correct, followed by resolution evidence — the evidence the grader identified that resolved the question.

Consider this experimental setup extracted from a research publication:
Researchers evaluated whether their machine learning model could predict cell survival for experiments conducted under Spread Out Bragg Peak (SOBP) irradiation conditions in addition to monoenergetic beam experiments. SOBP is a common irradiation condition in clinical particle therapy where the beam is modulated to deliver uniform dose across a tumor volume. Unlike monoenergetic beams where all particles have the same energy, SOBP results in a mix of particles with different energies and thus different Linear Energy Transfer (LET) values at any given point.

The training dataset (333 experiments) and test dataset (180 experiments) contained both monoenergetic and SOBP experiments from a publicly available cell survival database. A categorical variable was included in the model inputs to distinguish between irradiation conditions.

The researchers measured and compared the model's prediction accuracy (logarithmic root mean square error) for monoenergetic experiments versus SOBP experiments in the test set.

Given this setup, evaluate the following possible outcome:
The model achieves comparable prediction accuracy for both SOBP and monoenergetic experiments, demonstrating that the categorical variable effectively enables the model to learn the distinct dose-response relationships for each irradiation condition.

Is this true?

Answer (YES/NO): YES